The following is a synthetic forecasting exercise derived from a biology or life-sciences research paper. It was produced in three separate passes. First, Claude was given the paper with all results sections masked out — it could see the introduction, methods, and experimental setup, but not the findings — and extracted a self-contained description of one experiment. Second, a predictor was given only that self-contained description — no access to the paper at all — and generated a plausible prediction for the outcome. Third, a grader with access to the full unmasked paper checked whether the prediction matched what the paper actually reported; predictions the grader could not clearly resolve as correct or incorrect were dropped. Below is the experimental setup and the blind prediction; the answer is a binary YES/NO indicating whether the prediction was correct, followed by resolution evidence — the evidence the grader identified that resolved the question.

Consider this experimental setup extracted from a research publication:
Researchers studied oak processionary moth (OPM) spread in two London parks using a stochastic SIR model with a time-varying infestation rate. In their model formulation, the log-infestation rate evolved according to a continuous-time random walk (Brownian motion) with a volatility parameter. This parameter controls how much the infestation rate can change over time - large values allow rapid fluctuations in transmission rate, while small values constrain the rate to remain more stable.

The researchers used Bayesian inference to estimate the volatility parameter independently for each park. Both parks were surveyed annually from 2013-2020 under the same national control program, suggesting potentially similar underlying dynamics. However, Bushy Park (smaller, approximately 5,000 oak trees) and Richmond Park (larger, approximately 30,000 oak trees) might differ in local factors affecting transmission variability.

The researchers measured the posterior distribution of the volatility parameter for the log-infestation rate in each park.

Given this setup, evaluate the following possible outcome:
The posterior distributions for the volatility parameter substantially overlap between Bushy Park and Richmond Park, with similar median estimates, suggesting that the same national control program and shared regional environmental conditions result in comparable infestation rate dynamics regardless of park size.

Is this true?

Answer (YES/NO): NO